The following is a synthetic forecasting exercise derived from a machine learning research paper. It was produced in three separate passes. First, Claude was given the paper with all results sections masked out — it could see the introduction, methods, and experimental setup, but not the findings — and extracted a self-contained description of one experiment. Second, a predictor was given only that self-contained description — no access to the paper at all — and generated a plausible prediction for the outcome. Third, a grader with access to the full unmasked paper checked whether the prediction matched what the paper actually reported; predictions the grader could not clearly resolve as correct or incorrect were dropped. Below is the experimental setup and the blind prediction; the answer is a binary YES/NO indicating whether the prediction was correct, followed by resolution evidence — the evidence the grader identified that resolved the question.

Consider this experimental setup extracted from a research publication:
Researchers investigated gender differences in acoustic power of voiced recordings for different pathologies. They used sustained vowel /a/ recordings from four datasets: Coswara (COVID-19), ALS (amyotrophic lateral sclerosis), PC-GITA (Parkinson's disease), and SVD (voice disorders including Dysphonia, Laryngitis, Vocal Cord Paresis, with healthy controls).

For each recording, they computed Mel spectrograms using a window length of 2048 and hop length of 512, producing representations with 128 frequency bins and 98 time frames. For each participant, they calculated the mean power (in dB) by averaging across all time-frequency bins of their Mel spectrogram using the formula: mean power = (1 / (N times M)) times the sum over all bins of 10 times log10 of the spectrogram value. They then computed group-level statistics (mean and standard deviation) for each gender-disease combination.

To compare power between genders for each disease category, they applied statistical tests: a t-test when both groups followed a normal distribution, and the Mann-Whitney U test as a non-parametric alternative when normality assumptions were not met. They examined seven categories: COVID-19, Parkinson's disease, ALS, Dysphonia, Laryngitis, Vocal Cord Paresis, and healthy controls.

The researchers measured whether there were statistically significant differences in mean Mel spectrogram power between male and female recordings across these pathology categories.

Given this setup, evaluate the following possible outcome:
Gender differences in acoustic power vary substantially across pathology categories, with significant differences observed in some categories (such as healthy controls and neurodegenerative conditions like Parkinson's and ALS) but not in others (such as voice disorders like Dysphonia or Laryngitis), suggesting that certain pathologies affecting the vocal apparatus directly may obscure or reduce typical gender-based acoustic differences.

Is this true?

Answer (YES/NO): NO